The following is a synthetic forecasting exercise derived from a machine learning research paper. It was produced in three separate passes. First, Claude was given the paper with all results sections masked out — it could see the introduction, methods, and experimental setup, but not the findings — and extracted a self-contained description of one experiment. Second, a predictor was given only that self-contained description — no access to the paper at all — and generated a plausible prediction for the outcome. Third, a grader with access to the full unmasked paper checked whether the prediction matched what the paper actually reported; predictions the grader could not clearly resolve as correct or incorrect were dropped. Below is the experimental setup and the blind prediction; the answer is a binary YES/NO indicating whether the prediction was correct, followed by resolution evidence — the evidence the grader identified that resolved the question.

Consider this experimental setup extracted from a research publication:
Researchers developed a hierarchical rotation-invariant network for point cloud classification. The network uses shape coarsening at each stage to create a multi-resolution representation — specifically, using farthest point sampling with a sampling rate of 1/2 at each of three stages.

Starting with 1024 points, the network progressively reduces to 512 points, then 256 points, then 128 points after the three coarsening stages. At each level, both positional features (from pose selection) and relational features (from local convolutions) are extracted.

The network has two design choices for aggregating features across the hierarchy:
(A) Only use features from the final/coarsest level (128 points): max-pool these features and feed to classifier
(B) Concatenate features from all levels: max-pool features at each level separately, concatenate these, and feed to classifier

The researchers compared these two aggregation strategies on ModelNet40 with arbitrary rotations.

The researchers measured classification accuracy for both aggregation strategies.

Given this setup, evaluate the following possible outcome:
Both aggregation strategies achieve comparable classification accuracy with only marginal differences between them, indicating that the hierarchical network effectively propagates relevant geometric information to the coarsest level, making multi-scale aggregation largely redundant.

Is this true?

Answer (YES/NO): NO